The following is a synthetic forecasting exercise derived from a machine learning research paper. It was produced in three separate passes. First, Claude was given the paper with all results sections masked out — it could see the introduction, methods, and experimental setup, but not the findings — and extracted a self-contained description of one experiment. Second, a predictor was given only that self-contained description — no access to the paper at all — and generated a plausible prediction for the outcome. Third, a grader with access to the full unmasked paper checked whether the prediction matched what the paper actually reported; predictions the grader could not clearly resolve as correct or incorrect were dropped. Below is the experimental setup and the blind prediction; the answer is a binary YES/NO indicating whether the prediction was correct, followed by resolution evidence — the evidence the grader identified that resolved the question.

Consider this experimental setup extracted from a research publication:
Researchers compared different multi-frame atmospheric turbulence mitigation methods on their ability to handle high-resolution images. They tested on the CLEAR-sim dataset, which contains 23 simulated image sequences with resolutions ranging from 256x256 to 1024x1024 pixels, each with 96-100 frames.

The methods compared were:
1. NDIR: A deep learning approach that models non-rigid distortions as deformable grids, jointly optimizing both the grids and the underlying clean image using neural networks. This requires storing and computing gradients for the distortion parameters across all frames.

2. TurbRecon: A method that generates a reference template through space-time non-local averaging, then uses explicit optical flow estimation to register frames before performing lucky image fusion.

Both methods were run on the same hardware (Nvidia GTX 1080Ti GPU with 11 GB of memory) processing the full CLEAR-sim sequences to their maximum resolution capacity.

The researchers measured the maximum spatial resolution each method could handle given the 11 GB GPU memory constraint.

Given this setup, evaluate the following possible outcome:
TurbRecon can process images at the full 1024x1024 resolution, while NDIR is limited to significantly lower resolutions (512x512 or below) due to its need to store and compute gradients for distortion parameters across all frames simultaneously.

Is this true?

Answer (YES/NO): YES